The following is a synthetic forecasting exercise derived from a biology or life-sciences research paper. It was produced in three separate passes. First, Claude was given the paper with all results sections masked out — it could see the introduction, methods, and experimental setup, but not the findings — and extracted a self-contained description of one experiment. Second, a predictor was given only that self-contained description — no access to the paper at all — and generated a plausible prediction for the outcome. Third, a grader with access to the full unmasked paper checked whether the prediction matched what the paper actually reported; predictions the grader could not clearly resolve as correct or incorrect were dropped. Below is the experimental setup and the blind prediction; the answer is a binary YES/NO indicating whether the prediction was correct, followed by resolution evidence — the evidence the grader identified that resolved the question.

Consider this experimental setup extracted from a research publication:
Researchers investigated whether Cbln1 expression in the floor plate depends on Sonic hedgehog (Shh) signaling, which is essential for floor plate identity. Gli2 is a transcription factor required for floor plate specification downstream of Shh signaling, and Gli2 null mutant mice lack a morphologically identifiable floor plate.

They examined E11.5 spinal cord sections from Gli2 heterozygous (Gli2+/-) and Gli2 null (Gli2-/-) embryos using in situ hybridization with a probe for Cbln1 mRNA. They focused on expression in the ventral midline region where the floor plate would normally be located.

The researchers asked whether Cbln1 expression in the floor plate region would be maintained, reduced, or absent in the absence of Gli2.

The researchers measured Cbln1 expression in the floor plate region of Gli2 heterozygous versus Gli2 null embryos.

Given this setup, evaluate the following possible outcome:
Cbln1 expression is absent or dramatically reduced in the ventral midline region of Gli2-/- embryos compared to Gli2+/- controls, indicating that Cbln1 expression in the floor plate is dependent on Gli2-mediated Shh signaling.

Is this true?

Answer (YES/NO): YES